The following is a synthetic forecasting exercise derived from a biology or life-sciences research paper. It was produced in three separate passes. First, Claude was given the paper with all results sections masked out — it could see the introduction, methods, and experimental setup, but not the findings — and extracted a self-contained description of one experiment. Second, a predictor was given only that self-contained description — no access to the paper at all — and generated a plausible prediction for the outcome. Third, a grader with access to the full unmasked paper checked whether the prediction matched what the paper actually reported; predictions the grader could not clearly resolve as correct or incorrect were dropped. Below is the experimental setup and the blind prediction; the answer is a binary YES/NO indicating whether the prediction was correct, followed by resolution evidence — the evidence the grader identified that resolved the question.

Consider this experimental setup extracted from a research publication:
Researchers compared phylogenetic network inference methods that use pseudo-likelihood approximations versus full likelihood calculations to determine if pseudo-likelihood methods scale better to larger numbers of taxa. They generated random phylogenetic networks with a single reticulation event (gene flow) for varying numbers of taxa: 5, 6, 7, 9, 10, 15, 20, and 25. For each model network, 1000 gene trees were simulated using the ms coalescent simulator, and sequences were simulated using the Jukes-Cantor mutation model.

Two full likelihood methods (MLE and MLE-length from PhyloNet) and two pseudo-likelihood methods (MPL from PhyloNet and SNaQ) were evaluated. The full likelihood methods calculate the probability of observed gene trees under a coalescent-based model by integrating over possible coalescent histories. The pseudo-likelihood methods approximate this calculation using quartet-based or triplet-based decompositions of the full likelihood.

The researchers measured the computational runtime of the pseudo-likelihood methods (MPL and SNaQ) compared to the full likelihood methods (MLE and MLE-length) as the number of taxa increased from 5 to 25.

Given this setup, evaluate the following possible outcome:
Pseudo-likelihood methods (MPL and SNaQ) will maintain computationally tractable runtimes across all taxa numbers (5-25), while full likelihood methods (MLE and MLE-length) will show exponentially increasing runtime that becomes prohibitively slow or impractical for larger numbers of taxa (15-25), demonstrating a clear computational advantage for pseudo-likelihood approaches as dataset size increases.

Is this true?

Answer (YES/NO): NO